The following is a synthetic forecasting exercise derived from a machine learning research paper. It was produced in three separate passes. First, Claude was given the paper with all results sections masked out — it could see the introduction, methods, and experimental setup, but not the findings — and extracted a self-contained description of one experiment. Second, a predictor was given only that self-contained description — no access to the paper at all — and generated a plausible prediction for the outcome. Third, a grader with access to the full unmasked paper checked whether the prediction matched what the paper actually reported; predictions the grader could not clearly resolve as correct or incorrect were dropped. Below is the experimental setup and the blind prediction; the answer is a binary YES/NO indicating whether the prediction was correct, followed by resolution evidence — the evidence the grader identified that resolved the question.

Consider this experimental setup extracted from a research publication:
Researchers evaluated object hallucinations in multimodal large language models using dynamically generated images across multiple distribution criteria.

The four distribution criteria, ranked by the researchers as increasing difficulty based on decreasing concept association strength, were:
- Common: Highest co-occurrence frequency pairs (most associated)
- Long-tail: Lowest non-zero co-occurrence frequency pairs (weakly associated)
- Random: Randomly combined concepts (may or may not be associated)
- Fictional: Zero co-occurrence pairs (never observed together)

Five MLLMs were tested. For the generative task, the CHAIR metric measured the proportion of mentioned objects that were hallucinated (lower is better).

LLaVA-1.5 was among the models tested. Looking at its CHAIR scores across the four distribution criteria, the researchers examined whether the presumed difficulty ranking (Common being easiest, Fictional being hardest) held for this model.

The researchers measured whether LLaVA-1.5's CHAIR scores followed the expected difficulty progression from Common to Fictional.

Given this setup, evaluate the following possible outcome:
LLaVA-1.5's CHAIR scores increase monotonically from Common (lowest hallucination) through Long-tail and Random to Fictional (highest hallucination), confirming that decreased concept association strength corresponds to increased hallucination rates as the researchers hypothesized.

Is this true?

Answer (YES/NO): NO